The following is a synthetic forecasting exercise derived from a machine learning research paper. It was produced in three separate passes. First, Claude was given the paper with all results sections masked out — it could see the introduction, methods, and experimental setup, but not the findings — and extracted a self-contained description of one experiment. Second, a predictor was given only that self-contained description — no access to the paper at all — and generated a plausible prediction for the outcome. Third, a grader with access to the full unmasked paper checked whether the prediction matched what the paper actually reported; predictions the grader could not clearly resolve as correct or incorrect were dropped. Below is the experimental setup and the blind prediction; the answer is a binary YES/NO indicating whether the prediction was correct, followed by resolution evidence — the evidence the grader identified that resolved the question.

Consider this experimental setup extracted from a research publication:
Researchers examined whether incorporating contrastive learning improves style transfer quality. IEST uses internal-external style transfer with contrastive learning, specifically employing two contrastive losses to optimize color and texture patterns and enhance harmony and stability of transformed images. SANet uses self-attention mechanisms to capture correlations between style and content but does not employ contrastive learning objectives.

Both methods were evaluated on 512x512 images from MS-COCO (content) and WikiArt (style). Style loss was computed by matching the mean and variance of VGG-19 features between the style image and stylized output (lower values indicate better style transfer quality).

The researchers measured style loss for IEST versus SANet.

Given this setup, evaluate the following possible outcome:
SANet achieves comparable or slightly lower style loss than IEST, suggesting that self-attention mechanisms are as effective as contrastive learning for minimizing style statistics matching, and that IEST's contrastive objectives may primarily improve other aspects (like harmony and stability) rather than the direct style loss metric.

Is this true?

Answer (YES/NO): NO